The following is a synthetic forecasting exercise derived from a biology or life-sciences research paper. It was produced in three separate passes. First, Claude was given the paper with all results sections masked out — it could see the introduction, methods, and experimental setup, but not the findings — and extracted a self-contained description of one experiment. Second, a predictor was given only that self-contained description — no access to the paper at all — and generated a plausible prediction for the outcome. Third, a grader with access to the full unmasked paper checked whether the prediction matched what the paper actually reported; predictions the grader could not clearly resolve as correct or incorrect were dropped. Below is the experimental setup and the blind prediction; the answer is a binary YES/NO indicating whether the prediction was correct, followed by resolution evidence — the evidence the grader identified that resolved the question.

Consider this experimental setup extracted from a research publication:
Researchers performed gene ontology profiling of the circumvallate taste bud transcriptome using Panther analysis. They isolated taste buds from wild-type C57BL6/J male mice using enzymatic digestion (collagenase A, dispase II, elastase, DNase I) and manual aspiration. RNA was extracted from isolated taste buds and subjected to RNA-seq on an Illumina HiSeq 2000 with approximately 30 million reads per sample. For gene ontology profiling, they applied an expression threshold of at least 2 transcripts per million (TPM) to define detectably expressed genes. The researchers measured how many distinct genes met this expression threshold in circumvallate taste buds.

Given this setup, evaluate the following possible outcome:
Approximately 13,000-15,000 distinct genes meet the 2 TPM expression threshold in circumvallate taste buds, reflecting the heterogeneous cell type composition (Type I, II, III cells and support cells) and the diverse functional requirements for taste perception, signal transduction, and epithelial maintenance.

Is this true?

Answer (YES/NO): NO